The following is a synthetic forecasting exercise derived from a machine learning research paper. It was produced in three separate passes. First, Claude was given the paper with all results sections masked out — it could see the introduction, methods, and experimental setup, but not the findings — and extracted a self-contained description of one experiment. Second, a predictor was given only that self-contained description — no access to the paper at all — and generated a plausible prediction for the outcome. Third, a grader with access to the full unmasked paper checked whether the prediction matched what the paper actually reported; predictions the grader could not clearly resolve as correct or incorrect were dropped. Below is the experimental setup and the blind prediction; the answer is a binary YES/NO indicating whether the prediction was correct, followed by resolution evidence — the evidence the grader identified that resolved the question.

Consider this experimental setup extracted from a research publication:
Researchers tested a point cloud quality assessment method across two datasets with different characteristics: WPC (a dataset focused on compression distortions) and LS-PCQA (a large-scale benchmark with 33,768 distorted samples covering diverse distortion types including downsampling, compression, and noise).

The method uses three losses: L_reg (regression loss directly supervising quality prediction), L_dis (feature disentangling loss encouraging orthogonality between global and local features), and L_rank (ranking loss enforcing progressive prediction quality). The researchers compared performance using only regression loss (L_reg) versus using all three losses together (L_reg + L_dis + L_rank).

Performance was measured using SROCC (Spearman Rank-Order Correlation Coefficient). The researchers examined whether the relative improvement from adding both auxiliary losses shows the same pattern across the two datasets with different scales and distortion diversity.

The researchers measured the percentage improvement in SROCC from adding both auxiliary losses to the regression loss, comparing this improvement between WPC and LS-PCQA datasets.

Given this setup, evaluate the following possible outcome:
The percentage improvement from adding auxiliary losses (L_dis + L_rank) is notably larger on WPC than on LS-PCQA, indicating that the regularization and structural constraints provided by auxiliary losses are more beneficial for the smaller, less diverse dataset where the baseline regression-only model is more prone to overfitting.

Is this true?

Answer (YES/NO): NO